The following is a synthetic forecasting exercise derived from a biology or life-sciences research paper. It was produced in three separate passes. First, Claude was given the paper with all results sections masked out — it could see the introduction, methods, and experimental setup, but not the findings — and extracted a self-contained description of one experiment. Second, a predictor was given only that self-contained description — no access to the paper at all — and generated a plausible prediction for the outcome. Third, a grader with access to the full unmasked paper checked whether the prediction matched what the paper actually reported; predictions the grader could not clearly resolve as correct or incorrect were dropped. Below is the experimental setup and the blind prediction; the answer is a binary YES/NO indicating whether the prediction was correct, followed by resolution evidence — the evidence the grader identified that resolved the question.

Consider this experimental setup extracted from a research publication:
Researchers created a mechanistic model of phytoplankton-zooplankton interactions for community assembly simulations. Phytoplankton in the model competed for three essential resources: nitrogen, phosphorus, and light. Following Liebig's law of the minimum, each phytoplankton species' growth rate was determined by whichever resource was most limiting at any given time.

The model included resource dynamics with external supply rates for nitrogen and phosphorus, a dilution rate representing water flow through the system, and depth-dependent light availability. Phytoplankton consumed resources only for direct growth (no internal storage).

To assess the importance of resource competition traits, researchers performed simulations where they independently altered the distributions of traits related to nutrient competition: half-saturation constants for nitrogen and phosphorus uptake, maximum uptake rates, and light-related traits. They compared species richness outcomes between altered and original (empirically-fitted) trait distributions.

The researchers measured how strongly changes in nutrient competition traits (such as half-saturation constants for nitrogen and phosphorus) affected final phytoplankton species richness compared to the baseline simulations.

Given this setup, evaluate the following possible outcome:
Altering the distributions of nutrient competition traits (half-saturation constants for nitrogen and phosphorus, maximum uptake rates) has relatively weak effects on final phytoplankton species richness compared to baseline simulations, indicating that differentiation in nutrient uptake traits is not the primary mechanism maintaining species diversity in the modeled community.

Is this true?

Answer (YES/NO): YES